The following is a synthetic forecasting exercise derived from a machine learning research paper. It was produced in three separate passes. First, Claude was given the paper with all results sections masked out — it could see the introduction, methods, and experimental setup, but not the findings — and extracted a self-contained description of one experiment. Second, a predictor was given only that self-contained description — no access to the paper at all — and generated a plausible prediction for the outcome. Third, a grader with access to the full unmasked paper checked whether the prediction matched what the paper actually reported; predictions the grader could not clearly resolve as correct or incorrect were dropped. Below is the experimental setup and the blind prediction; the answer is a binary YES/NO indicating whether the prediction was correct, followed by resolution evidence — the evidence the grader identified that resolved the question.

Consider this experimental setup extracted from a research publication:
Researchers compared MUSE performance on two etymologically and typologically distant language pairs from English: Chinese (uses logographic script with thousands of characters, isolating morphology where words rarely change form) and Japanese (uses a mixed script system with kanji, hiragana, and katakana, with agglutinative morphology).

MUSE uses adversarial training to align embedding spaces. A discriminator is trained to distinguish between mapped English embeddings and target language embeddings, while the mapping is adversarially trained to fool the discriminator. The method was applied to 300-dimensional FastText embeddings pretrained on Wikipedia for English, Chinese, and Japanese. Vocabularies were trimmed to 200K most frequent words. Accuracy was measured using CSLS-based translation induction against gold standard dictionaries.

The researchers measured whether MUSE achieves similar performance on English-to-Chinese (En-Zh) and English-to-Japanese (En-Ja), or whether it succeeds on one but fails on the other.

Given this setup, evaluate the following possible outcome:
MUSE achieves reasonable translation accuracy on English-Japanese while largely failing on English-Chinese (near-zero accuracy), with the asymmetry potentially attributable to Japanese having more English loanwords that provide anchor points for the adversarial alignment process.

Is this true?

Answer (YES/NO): NO